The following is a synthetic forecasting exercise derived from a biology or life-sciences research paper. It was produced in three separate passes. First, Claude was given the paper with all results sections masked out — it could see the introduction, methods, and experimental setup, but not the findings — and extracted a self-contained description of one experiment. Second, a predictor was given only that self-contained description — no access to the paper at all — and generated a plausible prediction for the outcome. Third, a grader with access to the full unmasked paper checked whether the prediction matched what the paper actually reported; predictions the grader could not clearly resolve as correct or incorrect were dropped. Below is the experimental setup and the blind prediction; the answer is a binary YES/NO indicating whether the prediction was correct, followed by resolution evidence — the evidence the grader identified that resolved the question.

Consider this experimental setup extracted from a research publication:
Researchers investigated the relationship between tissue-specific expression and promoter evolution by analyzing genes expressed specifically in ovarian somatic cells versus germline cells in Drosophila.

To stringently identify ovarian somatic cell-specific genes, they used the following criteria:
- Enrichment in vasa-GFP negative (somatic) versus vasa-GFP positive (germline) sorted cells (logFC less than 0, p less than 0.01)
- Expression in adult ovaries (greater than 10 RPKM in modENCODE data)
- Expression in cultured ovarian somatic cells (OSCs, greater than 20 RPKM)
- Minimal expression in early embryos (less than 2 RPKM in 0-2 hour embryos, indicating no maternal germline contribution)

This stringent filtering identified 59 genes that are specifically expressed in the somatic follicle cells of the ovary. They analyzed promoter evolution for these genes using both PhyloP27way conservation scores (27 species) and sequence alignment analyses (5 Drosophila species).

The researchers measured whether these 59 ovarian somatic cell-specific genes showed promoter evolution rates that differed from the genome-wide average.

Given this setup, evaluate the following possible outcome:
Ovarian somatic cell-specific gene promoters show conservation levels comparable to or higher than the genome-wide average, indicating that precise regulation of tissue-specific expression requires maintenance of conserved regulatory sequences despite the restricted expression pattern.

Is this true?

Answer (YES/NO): YES